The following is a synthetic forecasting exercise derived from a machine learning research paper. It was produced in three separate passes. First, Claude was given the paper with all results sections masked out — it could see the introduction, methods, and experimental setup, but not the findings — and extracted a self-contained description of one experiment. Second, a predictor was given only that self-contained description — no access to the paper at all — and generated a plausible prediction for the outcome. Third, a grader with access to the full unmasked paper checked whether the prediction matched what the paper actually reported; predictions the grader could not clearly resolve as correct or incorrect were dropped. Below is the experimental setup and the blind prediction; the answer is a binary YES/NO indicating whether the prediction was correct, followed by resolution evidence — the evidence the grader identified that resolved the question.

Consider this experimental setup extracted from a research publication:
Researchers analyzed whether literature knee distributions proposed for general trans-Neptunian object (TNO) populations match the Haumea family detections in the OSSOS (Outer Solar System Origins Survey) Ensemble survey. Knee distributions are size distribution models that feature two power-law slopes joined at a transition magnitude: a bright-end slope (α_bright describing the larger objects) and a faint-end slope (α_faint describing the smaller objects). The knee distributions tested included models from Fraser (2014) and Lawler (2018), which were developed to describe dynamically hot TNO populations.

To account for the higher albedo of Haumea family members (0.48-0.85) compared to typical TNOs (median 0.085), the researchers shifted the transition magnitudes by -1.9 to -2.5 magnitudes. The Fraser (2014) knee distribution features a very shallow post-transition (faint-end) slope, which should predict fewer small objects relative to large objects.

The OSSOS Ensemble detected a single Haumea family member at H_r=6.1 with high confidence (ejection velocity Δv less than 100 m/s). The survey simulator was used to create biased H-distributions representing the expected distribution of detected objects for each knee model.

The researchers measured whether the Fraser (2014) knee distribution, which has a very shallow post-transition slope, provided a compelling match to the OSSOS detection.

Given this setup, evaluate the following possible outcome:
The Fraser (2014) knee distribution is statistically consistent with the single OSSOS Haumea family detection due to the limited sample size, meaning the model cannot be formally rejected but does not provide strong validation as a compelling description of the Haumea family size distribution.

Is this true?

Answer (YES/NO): NO